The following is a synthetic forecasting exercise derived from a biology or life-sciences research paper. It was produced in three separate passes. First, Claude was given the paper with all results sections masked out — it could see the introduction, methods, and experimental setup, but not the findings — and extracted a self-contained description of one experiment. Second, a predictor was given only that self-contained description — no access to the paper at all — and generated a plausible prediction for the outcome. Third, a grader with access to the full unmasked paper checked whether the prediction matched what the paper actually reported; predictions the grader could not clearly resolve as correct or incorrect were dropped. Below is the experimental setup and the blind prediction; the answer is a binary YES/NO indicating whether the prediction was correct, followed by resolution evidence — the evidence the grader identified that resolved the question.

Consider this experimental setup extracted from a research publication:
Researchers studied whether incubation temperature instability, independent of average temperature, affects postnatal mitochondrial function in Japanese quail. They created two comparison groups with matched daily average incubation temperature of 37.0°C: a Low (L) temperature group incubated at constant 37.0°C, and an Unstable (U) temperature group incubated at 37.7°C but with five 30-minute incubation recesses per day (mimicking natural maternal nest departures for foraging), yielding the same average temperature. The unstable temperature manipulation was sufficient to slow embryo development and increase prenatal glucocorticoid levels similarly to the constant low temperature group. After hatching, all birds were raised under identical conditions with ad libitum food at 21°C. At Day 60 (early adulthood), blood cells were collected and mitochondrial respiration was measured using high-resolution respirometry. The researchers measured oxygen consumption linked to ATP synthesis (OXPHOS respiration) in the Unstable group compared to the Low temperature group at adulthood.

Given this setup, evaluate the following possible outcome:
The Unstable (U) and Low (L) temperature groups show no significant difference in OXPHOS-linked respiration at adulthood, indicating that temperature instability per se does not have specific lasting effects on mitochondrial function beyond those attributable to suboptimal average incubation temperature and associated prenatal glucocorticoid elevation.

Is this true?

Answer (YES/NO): NO